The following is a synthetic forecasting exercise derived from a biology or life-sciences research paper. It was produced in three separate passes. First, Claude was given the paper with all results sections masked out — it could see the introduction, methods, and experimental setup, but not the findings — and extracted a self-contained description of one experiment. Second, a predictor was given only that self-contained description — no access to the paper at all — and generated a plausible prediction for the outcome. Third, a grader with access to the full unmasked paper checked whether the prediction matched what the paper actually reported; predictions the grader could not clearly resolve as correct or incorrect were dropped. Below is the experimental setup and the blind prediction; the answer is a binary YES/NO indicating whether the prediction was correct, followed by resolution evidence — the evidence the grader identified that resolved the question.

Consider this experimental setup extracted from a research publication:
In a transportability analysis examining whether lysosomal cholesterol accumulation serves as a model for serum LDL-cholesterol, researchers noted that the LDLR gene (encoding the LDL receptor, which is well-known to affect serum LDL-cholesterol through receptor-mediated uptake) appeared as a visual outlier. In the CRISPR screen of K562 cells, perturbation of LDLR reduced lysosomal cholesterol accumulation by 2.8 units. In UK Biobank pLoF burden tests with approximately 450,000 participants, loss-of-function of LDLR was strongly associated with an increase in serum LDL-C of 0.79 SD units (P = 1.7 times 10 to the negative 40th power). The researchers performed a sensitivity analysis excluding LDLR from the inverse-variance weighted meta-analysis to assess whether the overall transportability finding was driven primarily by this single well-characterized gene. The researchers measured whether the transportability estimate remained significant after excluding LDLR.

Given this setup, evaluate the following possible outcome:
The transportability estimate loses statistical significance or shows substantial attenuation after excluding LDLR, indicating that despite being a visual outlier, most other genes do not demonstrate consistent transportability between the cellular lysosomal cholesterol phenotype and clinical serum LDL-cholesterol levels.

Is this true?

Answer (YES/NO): NO